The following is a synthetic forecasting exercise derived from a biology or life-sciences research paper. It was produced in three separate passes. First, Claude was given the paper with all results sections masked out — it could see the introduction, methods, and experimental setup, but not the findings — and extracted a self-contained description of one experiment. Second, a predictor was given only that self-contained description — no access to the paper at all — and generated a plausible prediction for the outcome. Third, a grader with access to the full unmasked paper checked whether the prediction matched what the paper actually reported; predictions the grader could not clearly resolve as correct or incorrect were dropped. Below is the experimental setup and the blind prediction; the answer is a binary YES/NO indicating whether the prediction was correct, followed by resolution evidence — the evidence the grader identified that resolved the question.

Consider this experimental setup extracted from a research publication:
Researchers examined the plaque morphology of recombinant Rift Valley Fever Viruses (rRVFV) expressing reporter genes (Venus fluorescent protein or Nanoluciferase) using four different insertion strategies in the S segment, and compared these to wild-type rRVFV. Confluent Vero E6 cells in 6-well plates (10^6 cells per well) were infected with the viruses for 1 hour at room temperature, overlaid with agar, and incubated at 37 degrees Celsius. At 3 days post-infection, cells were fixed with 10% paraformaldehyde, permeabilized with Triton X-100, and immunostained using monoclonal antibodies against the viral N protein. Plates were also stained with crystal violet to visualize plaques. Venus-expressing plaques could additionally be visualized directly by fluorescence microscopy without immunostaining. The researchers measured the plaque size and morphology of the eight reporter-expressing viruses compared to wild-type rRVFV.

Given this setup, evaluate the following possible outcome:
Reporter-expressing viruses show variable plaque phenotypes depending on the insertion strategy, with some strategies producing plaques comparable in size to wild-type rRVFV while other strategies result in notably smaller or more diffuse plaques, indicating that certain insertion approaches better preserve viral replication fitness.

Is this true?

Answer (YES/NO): NO